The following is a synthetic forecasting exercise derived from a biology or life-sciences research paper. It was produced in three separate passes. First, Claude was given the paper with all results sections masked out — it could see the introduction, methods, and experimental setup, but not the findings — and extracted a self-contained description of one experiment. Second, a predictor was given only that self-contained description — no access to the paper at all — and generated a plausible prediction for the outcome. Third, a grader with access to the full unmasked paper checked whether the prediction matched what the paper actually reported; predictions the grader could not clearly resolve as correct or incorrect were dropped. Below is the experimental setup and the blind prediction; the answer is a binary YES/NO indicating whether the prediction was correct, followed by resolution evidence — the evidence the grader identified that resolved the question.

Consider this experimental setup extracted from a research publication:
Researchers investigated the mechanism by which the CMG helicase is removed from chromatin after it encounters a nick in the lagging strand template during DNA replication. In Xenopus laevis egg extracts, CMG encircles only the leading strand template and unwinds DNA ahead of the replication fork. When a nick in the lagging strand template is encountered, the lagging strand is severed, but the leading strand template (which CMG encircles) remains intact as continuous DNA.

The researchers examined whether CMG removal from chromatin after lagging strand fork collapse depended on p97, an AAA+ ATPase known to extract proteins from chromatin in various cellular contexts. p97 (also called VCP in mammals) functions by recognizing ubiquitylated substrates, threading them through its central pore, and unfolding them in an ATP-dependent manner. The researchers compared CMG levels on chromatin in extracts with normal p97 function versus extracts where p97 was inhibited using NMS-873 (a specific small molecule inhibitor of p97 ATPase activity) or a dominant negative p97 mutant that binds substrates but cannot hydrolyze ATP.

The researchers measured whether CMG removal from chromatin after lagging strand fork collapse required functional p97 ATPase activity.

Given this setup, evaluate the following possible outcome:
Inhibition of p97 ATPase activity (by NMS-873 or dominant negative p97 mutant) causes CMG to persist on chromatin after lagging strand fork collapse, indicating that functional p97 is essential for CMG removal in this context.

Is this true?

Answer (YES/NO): YES